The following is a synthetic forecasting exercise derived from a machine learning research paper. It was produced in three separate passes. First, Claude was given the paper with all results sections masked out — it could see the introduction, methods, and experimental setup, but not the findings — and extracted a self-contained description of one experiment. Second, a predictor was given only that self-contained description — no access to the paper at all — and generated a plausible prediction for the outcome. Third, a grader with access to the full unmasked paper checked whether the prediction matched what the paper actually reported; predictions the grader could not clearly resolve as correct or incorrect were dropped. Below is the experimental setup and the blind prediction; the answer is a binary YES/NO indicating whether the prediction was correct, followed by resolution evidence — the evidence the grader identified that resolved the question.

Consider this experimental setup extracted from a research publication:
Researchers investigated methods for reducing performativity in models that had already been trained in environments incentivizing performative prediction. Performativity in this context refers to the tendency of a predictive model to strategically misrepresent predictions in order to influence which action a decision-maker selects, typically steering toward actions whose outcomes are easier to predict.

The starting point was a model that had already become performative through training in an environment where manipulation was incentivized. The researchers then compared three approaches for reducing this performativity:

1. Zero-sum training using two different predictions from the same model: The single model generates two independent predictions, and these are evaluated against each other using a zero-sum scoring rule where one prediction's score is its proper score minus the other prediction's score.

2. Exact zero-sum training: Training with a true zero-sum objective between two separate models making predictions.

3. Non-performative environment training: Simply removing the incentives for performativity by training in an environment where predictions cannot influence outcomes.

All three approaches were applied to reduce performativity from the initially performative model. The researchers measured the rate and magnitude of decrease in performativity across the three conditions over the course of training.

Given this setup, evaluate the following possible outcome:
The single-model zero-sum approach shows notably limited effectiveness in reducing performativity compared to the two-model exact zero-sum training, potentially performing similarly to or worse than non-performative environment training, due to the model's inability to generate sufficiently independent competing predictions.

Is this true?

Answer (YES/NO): NO